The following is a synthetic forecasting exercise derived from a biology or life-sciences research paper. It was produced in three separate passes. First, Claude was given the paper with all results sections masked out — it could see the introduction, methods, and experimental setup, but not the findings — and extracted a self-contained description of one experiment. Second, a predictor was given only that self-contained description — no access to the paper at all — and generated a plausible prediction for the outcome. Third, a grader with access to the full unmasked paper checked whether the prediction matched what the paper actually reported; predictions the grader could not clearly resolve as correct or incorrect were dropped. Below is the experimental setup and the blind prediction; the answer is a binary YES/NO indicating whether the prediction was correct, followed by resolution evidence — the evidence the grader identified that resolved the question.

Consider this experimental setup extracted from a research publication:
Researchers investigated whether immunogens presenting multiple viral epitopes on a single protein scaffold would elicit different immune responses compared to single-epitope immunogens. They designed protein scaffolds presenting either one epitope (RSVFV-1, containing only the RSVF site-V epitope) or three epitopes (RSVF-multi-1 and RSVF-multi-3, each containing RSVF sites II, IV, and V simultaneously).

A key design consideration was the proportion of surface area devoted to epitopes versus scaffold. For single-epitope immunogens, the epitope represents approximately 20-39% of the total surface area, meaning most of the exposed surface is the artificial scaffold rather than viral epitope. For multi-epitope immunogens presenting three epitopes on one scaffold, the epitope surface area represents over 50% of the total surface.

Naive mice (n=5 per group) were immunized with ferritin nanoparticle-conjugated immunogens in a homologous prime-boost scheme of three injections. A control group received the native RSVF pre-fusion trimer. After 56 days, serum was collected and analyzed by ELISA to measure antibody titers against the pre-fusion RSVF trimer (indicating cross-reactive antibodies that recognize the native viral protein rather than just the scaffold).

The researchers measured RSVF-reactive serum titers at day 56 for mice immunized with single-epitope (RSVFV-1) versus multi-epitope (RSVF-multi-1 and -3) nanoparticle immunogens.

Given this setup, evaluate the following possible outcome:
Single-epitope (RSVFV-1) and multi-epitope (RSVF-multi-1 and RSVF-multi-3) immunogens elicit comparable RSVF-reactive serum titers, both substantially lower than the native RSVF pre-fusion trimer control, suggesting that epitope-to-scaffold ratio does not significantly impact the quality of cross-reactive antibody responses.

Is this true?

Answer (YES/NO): NO